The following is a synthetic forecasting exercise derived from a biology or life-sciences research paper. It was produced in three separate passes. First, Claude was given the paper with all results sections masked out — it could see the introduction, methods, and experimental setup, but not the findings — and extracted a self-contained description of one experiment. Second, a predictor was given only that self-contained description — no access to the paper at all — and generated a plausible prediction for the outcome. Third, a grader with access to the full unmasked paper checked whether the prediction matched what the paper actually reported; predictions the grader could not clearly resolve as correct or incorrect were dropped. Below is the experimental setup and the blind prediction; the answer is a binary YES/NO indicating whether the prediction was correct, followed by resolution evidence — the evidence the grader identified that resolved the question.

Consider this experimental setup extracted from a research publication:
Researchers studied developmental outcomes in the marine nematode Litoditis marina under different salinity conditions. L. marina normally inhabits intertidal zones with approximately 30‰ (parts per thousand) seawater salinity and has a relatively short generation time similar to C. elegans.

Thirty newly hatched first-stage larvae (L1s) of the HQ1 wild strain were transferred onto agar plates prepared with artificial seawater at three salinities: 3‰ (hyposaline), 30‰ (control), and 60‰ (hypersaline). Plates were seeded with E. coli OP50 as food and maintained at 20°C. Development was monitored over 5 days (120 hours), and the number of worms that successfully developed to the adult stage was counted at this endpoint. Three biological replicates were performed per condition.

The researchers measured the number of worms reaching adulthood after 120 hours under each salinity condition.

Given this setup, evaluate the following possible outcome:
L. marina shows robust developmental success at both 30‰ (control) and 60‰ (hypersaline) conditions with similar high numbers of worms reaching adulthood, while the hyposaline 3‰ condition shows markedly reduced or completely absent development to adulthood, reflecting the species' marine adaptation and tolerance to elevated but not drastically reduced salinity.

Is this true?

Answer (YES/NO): NO